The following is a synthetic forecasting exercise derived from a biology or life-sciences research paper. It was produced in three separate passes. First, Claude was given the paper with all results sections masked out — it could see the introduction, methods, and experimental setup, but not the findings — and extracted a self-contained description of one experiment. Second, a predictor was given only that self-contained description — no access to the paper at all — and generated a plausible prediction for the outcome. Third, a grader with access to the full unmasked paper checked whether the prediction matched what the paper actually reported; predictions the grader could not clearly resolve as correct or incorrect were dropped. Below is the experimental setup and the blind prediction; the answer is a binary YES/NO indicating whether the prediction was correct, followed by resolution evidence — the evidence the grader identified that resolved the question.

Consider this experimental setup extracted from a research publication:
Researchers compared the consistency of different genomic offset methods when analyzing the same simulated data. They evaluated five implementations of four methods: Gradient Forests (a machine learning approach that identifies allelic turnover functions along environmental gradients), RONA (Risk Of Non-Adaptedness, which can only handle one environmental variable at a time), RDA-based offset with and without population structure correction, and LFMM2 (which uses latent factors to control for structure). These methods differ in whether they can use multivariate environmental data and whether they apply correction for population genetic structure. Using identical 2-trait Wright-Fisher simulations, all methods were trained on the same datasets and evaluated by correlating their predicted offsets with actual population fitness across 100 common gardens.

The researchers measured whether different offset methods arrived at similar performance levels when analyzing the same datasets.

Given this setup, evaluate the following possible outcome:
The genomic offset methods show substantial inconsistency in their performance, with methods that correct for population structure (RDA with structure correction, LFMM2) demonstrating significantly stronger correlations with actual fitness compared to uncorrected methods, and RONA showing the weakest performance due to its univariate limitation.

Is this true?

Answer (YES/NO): NO